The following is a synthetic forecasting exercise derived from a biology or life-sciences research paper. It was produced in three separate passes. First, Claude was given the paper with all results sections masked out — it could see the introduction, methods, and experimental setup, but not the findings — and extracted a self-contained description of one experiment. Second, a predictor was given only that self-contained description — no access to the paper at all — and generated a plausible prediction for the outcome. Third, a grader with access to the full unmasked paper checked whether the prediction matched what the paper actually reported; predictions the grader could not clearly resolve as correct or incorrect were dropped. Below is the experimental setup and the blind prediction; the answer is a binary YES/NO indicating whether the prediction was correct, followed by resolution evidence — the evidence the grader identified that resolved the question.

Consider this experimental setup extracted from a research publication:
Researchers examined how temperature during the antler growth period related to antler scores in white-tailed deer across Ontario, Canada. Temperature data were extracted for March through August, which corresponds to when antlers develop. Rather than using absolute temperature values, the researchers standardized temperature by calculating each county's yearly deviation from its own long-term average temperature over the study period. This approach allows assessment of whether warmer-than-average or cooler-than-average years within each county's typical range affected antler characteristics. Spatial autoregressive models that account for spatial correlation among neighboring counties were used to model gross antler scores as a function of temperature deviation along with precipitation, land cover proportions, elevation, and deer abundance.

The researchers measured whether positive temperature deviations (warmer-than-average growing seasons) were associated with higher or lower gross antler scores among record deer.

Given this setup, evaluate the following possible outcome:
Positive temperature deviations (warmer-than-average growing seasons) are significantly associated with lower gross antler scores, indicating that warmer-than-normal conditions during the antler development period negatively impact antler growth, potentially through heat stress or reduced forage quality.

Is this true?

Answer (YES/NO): NO